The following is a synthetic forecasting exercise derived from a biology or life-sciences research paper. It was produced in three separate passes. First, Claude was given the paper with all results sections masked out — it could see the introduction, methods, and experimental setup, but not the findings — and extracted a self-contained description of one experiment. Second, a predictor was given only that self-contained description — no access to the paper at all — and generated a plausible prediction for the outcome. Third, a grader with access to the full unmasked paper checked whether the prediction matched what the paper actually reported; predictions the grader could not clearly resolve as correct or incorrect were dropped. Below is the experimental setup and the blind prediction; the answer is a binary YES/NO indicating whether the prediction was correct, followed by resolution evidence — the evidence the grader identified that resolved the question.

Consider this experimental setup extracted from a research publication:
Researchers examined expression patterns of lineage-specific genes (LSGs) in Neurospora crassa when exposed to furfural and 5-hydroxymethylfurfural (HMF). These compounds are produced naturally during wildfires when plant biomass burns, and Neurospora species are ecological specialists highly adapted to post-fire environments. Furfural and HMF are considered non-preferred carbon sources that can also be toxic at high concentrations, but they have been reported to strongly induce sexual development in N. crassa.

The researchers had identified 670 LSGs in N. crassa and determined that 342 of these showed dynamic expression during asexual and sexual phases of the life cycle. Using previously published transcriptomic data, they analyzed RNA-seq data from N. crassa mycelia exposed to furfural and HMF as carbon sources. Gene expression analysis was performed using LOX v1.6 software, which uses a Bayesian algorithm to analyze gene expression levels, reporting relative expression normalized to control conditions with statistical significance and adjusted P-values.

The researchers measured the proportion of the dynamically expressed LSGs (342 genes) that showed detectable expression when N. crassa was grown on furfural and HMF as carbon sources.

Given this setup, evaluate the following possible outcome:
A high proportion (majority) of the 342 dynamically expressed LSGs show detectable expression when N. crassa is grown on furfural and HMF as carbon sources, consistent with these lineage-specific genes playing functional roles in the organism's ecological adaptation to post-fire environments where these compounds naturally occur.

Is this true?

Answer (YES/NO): YES